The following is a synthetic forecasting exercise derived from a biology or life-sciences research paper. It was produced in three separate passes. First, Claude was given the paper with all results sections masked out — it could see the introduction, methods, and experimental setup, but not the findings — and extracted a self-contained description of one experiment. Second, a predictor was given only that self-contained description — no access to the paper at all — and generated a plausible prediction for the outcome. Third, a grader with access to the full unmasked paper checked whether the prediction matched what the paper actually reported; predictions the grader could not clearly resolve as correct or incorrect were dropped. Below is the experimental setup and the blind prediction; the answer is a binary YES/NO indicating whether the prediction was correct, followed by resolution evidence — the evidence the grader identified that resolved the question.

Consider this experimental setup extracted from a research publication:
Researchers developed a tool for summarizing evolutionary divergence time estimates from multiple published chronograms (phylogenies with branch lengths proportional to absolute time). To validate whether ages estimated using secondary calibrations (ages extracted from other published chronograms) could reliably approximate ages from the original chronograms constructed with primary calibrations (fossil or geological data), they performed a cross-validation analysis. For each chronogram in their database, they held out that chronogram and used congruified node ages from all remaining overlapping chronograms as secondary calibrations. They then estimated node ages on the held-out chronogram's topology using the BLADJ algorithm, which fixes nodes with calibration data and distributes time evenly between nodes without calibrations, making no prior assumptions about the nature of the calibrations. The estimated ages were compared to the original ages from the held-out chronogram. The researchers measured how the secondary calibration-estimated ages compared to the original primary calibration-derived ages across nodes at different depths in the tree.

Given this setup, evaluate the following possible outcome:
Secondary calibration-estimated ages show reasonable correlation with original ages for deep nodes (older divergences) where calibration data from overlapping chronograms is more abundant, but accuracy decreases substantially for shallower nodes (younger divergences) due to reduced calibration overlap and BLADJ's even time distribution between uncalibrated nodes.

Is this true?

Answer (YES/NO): NO